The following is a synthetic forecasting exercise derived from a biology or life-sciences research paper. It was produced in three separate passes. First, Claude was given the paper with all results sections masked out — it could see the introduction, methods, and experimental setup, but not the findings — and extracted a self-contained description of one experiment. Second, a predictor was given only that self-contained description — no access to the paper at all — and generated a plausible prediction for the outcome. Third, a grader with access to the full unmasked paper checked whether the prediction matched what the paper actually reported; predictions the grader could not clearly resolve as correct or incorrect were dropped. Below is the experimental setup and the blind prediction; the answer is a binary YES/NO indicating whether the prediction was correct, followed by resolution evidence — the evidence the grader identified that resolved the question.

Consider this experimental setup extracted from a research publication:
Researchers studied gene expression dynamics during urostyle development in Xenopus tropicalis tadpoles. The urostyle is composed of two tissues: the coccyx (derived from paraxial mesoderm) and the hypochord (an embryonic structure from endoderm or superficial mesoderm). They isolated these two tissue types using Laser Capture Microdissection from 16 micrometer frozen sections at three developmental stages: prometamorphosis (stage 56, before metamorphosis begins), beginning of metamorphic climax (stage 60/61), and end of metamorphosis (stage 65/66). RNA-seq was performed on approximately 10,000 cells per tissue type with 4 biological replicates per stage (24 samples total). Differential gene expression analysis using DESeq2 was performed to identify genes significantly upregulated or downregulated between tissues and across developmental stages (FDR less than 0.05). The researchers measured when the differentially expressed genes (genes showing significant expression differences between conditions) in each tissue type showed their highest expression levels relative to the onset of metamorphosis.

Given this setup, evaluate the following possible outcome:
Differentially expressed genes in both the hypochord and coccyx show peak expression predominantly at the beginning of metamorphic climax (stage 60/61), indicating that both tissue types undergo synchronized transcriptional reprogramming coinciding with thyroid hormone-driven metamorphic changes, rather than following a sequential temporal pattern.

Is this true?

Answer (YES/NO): NO